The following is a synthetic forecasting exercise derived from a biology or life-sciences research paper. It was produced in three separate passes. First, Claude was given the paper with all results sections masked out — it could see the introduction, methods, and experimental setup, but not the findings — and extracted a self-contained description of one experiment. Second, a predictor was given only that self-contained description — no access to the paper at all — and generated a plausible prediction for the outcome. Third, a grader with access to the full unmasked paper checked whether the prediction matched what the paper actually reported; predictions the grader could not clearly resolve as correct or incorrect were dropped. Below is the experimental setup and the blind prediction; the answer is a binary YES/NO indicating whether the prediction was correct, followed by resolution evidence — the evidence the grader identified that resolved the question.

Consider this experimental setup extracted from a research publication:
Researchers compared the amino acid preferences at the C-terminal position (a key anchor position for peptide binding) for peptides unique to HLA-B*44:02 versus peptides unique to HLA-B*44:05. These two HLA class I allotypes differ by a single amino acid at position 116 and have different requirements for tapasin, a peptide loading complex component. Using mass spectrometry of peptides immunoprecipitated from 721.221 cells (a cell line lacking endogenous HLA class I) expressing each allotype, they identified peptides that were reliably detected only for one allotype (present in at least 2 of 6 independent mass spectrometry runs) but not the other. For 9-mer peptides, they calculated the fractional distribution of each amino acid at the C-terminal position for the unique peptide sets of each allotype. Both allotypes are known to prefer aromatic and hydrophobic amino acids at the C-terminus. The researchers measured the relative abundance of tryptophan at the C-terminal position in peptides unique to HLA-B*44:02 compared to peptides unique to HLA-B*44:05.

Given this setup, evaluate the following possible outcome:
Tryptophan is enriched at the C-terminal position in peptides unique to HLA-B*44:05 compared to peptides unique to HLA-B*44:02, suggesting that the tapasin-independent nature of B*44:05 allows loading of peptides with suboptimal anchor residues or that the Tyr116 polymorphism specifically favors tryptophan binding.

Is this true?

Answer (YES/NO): NO